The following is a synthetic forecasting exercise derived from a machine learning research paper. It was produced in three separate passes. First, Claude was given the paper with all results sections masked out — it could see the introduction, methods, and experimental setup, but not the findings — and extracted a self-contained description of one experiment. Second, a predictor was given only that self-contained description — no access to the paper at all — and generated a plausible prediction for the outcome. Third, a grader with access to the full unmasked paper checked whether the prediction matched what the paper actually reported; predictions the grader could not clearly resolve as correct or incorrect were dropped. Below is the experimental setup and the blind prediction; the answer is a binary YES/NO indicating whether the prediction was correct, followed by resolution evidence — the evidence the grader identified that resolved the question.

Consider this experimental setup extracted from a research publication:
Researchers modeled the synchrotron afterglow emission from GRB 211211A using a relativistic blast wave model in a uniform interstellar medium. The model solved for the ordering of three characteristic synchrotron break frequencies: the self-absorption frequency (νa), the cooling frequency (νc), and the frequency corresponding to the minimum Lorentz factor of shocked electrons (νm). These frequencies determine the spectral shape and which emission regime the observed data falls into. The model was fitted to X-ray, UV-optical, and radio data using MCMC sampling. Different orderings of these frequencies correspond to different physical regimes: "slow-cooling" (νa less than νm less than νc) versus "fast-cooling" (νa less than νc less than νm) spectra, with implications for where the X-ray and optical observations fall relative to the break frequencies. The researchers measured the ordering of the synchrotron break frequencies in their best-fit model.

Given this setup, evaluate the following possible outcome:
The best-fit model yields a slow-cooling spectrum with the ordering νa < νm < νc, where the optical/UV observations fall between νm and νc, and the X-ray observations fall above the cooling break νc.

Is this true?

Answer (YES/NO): NO